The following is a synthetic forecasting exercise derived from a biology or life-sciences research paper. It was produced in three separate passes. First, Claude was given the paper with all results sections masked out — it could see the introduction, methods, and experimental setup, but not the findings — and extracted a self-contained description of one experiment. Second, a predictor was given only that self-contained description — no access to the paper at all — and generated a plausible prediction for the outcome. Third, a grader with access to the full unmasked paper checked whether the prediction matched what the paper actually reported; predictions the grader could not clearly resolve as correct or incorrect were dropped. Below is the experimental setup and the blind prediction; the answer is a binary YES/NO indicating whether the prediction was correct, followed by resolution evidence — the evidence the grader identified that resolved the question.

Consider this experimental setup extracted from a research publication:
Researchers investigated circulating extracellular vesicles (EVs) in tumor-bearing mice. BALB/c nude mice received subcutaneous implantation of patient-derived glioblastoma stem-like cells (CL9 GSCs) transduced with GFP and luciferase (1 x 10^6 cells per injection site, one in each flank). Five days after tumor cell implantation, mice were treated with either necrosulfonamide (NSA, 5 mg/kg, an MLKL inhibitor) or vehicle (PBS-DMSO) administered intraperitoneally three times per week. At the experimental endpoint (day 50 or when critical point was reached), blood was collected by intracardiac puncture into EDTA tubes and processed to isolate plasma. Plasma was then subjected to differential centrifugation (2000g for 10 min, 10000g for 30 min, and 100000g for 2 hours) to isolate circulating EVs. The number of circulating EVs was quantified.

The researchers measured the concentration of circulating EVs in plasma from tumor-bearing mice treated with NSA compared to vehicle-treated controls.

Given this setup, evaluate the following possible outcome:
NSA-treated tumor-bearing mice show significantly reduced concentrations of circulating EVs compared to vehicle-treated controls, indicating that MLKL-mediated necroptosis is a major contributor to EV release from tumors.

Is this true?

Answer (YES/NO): NO